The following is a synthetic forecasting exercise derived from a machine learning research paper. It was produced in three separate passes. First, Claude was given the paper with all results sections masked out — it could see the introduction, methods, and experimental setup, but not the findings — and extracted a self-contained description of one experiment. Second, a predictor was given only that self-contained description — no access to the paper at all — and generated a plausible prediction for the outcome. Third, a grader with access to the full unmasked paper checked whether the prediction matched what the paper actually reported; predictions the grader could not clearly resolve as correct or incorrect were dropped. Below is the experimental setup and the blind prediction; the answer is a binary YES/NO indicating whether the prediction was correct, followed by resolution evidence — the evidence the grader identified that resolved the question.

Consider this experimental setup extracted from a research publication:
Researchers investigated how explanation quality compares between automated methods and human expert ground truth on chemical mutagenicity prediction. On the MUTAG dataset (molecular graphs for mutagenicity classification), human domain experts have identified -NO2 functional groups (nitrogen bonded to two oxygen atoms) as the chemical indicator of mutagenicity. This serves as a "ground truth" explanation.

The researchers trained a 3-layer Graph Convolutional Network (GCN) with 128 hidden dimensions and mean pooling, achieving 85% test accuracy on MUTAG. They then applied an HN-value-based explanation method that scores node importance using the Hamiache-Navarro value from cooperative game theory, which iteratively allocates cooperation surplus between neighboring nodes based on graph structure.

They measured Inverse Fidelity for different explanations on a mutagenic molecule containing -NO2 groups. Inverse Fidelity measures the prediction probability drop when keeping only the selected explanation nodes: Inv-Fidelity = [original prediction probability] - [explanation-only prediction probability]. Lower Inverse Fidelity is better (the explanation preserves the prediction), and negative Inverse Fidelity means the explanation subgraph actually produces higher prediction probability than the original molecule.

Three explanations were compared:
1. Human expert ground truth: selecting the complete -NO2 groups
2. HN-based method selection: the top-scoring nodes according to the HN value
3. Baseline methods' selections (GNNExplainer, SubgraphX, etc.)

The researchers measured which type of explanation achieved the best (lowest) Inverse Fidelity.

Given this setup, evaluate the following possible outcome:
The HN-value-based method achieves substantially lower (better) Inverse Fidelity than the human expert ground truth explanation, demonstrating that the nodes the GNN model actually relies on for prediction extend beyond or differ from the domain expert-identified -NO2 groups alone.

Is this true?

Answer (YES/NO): YES